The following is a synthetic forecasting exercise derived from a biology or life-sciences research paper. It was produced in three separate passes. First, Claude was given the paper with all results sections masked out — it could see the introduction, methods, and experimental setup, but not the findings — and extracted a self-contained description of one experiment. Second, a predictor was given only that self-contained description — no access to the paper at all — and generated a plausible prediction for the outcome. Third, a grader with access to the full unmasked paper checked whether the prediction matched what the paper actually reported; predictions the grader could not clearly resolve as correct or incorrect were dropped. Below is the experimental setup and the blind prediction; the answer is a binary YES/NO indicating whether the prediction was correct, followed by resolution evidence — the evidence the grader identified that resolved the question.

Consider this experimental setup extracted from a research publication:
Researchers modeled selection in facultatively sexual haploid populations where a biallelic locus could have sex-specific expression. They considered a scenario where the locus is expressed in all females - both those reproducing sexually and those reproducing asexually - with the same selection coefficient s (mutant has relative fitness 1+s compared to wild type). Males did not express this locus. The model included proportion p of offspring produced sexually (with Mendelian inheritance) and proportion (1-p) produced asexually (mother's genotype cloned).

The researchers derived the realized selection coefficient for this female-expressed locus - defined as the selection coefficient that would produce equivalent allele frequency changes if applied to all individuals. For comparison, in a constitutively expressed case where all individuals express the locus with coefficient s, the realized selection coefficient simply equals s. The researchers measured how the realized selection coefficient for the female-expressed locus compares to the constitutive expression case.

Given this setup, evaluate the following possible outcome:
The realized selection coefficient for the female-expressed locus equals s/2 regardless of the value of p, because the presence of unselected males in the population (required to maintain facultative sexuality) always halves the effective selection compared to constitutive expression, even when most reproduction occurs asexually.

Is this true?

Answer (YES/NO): NO